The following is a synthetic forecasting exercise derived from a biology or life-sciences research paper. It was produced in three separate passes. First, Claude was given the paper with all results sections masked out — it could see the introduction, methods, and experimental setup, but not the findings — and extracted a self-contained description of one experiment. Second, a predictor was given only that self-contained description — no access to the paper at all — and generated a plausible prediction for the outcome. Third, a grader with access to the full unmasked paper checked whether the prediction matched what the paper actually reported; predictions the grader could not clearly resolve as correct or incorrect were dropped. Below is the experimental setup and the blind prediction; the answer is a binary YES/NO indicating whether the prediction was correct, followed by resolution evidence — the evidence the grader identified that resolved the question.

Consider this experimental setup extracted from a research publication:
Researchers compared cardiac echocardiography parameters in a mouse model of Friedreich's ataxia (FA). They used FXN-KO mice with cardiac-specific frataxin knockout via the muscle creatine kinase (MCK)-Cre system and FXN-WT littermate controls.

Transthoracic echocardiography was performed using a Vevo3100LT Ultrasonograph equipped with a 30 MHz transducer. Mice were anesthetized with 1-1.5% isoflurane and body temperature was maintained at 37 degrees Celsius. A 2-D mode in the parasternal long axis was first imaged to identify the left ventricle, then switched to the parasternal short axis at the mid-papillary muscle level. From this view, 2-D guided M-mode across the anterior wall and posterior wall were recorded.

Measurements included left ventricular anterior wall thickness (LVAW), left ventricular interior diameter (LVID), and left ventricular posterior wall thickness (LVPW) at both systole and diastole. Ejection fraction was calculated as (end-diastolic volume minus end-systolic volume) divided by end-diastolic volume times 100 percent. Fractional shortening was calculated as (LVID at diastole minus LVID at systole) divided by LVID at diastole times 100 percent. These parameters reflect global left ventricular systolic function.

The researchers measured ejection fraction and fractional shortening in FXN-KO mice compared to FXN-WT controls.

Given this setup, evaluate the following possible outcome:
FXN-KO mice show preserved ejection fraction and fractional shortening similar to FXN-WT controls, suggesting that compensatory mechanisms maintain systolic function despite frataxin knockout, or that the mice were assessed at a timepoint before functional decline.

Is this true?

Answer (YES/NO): NO